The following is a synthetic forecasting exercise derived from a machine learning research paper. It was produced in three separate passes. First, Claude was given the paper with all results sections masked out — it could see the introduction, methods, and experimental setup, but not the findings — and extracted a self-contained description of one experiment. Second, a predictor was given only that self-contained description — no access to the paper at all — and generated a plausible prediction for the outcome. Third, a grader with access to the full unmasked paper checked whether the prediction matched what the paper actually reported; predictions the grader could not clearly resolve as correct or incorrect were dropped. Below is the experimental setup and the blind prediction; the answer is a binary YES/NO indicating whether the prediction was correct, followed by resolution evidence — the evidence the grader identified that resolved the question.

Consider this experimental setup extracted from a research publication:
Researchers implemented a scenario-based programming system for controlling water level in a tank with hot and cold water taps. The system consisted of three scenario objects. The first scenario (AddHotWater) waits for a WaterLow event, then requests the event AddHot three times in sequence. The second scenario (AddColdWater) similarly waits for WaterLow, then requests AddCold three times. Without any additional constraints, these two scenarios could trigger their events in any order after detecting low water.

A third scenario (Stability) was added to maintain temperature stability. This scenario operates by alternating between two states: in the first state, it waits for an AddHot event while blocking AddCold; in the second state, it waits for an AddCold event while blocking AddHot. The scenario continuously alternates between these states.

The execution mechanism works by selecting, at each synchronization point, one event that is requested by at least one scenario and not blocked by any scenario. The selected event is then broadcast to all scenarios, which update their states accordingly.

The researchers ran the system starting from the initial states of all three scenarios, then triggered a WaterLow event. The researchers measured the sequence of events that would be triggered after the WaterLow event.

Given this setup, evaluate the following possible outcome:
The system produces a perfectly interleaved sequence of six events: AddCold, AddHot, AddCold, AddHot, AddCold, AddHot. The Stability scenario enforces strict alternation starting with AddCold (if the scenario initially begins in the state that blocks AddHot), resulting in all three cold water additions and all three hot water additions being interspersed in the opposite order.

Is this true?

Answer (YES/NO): NO